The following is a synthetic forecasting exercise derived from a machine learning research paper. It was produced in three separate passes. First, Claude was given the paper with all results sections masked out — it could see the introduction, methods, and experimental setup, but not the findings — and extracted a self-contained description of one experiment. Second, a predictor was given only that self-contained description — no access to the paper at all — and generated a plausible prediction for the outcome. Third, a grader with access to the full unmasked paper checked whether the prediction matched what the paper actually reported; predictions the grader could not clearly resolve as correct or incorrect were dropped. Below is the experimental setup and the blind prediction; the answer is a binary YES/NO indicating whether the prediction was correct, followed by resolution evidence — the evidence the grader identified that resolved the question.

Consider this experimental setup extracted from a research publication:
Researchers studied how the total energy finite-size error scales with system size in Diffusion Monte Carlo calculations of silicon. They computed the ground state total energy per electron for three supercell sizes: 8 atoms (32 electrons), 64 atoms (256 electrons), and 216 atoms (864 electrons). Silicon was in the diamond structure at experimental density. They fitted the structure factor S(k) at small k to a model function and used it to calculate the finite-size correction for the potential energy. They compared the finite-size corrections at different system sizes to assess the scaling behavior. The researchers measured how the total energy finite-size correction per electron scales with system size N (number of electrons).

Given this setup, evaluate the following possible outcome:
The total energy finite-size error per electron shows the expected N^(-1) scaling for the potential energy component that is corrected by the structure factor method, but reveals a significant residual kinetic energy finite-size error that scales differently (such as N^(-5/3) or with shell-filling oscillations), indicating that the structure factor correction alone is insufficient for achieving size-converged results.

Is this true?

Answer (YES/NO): NO